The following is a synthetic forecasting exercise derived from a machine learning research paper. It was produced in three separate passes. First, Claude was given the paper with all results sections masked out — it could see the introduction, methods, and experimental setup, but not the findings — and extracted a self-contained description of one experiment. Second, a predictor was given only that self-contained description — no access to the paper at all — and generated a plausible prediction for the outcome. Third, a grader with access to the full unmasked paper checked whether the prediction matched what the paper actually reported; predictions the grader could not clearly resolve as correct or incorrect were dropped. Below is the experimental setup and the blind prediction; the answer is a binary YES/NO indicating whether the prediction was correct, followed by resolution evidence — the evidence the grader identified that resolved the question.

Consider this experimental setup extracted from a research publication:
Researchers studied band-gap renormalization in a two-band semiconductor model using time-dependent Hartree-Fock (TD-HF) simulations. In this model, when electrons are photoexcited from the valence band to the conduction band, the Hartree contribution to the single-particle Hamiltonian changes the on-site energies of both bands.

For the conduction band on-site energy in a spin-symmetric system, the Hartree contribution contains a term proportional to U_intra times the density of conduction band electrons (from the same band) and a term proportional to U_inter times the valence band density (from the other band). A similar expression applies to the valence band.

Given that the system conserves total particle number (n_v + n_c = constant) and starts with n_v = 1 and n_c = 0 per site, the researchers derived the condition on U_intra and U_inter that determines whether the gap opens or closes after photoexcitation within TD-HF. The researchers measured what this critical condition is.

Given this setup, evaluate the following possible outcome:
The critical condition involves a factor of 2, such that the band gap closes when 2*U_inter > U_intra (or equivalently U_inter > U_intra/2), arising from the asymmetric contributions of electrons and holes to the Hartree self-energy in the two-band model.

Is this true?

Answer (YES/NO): YES